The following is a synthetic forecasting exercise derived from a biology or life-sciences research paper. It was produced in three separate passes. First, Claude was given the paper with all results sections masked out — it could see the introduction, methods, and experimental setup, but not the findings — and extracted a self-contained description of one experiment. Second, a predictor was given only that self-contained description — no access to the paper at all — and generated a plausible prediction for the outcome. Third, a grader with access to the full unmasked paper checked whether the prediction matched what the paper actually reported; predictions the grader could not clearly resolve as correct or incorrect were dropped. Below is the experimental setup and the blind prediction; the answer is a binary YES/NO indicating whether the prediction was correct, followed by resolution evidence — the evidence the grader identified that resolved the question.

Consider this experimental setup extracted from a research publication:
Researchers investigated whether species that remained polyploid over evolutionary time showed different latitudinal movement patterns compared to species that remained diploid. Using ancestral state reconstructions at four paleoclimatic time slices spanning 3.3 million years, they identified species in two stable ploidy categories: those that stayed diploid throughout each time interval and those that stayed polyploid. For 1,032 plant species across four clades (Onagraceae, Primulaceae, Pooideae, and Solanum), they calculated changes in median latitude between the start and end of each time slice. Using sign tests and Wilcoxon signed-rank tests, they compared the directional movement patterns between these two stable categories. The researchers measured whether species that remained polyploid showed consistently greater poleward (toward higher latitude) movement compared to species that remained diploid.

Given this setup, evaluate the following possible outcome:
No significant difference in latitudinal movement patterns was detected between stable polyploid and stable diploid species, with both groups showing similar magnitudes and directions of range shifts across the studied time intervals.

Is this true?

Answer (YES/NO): YES